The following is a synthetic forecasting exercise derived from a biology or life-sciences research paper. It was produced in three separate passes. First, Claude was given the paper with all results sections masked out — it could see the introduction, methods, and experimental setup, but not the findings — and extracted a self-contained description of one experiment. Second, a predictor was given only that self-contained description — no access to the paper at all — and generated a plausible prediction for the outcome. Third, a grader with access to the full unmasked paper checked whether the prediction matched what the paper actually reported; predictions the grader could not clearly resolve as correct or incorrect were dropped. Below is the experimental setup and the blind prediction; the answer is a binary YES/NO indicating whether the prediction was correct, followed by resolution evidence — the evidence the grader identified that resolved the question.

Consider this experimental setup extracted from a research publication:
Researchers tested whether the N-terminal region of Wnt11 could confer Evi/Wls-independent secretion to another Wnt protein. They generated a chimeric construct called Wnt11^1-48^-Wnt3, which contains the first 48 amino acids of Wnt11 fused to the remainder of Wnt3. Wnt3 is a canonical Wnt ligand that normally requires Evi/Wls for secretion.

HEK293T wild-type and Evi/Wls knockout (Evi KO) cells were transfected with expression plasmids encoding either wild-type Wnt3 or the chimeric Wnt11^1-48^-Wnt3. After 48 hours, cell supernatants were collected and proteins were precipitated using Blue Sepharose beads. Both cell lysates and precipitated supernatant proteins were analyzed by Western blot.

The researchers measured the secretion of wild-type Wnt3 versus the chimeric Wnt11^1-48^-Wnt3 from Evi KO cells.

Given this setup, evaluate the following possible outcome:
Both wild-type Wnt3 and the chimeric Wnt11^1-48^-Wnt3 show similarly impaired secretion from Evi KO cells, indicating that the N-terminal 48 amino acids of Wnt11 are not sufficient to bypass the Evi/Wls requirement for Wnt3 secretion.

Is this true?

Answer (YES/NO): NO